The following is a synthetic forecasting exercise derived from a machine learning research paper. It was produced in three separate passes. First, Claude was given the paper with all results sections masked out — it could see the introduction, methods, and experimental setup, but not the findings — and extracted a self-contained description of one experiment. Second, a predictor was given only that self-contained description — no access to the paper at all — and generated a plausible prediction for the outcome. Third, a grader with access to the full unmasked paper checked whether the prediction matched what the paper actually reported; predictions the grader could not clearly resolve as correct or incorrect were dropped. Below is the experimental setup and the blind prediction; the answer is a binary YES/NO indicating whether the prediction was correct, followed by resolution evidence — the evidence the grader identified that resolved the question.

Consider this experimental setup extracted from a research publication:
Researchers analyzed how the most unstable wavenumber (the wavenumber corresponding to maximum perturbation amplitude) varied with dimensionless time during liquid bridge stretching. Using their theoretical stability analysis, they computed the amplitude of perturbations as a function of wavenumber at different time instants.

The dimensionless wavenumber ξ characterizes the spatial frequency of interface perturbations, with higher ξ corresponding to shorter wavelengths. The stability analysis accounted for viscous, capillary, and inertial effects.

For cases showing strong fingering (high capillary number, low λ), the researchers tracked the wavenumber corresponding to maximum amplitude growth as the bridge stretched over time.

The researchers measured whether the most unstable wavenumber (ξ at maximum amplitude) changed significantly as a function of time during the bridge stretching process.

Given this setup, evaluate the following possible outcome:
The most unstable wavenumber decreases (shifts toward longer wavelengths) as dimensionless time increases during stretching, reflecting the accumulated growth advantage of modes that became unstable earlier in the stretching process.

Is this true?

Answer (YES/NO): NO